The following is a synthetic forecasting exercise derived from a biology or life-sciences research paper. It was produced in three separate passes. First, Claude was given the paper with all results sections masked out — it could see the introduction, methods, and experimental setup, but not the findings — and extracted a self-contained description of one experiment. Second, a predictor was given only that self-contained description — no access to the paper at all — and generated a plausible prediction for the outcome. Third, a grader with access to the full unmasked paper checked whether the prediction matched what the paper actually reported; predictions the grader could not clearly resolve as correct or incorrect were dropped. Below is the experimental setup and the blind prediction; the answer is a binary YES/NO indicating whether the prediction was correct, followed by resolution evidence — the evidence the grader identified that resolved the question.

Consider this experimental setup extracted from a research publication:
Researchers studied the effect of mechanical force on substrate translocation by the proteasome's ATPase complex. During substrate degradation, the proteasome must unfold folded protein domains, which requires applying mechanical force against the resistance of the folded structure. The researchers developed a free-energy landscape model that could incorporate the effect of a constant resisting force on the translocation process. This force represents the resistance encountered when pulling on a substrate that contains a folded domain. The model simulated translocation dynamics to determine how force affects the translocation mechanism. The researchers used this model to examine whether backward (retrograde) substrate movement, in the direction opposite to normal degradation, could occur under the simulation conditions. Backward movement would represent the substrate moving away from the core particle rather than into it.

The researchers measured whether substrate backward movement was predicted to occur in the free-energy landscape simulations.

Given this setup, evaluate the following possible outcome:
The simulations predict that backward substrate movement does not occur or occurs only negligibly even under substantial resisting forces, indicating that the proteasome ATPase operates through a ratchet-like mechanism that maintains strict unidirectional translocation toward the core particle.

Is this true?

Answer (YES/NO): NO